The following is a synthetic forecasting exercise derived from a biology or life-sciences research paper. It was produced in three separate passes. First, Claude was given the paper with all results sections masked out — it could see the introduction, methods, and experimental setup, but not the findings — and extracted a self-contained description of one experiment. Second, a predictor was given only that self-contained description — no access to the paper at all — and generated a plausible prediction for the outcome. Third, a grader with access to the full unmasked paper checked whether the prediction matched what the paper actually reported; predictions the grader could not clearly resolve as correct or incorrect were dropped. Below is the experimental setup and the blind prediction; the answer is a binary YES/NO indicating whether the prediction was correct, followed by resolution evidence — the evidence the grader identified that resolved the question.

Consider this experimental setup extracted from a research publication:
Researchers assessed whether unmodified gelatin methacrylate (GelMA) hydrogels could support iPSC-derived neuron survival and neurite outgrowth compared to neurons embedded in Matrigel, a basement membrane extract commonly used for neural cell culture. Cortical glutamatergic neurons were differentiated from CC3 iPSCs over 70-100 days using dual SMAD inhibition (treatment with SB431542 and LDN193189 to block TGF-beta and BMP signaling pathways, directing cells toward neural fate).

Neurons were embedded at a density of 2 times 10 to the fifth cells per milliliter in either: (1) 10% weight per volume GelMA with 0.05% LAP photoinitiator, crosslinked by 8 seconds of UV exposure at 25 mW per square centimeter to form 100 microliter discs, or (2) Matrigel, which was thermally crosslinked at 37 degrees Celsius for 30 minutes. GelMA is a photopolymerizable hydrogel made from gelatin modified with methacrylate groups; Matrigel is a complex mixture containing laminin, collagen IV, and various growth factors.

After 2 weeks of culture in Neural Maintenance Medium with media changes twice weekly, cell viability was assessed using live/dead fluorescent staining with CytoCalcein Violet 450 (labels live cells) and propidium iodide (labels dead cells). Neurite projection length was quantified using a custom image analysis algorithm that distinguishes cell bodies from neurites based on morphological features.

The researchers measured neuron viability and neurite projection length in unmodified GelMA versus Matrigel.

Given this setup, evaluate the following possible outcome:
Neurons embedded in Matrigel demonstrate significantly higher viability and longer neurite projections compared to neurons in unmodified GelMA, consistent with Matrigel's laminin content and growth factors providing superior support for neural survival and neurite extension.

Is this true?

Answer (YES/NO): YES